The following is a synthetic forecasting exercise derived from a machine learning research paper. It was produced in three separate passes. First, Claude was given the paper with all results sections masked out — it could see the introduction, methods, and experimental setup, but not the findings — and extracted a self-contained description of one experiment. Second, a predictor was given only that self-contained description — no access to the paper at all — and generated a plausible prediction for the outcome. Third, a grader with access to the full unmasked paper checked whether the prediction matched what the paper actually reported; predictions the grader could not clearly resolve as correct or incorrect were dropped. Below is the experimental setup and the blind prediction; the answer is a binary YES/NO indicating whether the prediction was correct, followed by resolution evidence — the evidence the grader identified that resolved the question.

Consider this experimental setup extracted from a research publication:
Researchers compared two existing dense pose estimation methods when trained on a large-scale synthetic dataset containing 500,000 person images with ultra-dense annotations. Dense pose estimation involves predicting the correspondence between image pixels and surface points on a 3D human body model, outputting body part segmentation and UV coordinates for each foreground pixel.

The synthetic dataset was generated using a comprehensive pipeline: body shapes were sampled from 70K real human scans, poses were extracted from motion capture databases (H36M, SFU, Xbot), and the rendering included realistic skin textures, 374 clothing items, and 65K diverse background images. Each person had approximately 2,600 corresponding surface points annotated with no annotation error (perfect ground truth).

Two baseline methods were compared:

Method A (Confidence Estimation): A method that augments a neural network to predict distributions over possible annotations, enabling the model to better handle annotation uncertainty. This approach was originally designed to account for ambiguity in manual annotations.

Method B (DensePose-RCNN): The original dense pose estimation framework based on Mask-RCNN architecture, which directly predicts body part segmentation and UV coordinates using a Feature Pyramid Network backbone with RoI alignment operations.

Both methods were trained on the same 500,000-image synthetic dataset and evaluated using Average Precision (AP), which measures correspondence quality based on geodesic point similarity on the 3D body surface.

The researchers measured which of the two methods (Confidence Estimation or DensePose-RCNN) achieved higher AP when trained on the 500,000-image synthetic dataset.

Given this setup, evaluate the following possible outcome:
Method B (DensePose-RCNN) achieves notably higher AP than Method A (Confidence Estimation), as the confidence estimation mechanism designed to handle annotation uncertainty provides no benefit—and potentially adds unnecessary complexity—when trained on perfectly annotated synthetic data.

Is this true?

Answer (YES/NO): NO